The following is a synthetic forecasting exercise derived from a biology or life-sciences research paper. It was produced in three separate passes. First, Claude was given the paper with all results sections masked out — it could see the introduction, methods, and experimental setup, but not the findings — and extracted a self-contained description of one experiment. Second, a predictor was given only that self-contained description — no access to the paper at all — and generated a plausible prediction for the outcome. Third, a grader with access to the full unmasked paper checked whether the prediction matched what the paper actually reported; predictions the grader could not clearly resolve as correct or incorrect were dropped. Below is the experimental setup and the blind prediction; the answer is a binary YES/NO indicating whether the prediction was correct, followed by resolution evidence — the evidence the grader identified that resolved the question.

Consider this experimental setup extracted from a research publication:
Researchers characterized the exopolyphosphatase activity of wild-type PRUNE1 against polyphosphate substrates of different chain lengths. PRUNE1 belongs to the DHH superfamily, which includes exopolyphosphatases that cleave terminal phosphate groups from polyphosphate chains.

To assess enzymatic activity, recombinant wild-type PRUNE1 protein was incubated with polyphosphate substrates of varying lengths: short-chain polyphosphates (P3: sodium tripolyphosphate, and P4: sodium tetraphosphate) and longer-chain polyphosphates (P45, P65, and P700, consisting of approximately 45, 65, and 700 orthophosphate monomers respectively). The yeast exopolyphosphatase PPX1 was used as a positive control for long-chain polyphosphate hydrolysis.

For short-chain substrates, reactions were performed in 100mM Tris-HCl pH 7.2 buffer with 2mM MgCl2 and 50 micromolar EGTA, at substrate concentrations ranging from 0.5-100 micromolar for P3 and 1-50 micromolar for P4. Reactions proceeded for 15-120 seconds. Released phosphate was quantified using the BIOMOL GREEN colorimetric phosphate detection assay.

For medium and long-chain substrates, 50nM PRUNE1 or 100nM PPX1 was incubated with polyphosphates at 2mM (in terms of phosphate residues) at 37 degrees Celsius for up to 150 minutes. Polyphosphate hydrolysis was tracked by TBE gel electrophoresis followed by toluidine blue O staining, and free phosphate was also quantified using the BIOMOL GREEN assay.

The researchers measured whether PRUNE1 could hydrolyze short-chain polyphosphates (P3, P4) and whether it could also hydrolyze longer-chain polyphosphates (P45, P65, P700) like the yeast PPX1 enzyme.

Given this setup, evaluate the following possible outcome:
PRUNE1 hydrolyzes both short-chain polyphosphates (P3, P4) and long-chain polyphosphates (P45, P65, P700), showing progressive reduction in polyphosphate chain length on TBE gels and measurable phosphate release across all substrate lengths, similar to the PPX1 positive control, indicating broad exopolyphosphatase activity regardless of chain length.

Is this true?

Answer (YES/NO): NO